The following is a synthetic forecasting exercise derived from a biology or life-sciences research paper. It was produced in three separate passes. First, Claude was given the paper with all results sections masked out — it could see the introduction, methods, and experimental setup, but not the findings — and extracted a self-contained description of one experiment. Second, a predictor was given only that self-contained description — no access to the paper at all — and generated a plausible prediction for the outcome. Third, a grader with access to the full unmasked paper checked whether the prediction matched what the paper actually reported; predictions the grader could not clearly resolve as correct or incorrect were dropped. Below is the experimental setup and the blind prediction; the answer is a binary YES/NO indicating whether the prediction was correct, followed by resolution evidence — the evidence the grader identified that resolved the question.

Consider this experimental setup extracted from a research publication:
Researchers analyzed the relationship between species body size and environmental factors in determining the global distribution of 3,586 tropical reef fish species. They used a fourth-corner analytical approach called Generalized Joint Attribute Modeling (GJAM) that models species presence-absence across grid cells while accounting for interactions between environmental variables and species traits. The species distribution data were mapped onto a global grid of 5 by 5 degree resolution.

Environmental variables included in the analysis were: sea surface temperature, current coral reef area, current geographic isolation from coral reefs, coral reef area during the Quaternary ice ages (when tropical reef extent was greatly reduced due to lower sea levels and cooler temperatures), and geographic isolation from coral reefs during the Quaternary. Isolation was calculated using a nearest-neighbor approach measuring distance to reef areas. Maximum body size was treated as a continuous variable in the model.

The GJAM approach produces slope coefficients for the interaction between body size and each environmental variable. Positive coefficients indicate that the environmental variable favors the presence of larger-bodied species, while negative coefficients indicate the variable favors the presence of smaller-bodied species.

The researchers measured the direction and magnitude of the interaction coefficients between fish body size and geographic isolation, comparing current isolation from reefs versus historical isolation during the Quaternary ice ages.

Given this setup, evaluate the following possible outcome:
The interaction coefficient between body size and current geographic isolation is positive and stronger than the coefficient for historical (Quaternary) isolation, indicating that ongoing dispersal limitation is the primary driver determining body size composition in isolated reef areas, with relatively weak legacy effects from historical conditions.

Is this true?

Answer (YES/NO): NO